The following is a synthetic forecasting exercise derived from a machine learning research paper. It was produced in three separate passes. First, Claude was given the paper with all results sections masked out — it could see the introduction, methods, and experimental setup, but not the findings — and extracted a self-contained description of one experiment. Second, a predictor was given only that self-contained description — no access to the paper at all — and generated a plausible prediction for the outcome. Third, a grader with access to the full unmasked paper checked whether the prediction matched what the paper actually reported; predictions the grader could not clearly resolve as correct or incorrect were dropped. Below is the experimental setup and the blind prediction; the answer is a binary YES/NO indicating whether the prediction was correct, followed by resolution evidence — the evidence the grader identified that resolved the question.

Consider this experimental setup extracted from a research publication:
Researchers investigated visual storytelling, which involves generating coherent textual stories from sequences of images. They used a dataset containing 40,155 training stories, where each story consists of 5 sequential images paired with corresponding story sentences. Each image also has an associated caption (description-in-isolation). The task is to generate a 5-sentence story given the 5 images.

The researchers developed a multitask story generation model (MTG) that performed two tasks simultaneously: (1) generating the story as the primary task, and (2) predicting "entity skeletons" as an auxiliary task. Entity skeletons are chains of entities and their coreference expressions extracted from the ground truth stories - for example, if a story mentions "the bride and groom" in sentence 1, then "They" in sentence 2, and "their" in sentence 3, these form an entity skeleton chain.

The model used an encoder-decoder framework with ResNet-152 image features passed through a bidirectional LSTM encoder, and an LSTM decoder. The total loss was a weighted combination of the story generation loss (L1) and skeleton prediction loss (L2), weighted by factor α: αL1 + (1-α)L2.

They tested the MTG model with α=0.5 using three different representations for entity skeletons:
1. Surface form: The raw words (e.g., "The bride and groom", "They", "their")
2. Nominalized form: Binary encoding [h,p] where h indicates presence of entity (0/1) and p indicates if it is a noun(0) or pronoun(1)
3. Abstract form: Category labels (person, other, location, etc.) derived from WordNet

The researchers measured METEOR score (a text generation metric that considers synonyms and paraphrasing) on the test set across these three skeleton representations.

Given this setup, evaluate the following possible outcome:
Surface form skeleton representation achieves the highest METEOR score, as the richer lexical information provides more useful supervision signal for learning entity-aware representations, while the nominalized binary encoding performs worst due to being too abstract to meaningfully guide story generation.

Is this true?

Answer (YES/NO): NO